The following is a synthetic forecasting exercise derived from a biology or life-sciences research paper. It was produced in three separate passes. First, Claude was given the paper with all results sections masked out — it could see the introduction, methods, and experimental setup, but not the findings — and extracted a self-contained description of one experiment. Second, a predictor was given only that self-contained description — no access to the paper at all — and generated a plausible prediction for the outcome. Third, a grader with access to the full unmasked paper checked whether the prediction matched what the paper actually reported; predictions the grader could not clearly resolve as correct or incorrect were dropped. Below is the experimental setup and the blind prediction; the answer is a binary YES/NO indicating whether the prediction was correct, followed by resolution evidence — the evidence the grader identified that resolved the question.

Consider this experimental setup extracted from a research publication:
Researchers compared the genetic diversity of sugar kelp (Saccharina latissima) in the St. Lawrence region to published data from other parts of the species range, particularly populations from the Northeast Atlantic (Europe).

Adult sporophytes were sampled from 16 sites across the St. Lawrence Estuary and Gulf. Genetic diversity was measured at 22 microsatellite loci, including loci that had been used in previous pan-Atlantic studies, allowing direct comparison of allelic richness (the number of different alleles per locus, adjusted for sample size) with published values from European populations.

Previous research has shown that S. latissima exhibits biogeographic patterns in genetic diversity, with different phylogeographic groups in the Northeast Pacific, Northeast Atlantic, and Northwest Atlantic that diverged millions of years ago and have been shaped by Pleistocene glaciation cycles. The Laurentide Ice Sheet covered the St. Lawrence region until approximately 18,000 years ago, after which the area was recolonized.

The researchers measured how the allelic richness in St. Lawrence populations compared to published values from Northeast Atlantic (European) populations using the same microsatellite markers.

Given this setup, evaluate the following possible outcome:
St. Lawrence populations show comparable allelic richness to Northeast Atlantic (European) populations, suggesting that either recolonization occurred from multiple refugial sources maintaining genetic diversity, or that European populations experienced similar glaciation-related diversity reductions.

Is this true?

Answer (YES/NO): NO